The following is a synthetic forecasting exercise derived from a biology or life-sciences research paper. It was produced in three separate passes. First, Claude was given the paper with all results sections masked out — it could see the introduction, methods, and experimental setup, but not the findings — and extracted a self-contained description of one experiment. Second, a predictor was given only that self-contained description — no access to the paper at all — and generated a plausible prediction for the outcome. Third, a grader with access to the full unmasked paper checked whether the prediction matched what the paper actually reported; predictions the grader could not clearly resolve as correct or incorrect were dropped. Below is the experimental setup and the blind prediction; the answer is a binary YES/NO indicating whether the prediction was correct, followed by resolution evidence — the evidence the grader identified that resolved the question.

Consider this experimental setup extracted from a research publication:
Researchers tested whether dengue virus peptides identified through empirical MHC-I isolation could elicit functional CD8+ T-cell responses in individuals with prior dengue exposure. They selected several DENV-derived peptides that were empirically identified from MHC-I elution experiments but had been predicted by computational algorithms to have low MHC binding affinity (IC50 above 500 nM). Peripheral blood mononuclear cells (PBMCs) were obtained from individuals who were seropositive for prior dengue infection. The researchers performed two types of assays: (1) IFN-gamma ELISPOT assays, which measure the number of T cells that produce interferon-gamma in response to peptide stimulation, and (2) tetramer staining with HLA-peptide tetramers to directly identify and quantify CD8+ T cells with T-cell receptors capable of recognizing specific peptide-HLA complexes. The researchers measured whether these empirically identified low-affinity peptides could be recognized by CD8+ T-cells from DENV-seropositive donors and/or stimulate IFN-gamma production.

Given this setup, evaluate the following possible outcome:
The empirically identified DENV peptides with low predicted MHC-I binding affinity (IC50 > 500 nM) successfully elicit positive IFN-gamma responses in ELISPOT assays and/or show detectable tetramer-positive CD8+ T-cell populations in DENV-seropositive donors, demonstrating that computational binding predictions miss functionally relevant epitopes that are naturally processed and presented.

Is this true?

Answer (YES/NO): YES